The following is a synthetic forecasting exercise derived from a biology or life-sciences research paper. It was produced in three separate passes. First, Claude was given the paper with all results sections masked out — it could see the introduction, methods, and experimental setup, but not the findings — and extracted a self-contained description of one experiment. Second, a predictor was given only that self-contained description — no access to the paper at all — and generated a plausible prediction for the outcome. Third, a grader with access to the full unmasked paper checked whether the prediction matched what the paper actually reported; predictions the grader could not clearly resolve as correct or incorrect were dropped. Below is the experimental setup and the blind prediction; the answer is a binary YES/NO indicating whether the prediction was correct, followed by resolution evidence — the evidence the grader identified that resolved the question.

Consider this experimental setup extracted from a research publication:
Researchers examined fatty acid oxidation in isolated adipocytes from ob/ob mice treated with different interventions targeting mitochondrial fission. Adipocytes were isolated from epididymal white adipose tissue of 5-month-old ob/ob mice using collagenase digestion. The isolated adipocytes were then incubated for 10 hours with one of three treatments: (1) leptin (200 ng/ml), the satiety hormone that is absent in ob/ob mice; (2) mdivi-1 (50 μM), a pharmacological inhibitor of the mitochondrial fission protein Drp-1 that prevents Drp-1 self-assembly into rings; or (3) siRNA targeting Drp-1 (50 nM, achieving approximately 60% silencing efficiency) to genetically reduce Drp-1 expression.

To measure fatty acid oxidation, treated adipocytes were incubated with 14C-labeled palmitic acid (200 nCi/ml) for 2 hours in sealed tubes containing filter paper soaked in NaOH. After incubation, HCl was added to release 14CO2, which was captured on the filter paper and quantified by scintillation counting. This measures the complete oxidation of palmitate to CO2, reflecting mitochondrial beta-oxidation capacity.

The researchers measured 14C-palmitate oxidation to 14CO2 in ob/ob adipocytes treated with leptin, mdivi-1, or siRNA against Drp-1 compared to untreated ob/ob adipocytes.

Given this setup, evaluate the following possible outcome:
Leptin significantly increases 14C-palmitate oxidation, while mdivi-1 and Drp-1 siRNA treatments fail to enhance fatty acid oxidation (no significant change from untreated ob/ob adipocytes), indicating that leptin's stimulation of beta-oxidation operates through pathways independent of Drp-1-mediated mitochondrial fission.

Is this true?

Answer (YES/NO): NO